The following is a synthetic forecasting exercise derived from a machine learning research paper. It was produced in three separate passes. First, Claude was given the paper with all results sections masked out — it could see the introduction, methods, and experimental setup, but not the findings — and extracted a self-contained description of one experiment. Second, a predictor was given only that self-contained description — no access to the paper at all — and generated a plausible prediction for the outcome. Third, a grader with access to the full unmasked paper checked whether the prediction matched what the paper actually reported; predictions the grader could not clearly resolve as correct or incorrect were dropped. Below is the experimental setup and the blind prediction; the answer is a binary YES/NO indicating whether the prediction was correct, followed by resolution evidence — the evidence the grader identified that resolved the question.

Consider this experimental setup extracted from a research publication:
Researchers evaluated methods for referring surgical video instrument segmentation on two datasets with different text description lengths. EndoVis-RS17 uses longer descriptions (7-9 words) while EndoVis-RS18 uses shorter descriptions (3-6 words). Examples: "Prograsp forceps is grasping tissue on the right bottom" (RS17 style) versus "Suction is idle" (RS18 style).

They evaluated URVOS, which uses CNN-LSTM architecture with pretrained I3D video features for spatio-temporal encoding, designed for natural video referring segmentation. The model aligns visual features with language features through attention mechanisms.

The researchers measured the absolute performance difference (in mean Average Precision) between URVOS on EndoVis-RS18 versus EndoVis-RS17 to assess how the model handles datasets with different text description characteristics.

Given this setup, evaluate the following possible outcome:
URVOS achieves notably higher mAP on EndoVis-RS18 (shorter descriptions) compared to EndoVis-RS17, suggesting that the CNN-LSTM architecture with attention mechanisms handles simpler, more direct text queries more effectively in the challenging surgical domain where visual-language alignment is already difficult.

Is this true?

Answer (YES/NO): YES